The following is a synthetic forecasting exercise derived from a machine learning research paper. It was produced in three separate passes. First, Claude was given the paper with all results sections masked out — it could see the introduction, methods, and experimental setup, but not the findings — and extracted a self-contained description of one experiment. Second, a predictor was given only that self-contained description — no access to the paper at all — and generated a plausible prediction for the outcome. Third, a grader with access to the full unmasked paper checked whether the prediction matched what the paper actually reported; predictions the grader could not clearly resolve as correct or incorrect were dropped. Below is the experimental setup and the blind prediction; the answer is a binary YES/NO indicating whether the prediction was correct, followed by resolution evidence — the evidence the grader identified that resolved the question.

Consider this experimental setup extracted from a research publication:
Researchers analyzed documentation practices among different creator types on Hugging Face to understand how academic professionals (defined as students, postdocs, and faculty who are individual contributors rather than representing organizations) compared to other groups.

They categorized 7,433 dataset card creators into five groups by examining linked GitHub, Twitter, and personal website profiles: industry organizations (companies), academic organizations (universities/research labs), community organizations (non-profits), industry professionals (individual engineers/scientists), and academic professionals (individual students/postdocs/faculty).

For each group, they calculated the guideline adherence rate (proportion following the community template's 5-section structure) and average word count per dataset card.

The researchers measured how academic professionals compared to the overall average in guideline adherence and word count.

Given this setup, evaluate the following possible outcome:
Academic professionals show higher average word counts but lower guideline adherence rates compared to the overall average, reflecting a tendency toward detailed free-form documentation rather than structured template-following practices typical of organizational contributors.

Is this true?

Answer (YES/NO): NO